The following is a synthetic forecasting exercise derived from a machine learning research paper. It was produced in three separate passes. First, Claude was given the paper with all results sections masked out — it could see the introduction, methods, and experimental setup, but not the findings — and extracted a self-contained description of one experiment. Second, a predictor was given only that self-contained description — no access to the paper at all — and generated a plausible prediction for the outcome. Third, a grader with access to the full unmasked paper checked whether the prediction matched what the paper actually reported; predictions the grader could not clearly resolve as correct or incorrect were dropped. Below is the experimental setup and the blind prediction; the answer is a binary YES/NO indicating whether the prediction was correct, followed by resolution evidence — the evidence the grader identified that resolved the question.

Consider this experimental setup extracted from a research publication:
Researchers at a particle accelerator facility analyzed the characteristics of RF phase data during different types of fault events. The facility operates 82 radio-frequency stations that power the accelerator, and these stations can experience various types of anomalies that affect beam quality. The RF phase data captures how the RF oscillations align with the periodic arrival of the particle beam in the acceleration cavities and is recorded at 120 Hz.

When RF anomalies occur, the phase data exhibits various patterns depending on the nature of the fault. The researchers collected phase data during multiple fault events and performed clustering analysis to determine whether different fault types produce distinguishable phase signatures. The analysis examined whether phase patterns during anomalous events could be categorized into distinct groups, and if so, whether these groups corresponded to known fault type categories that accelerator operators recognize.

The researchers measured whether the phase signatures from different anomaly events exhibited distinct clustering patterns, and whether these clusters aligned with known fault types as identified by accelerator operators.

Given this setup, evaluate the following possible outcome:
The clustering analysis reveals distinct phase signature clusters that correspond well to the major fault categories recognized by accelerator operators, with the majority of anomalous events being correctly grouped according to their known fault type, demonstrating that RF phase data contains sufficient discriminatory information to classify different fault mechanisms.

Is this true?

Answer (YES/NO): NO